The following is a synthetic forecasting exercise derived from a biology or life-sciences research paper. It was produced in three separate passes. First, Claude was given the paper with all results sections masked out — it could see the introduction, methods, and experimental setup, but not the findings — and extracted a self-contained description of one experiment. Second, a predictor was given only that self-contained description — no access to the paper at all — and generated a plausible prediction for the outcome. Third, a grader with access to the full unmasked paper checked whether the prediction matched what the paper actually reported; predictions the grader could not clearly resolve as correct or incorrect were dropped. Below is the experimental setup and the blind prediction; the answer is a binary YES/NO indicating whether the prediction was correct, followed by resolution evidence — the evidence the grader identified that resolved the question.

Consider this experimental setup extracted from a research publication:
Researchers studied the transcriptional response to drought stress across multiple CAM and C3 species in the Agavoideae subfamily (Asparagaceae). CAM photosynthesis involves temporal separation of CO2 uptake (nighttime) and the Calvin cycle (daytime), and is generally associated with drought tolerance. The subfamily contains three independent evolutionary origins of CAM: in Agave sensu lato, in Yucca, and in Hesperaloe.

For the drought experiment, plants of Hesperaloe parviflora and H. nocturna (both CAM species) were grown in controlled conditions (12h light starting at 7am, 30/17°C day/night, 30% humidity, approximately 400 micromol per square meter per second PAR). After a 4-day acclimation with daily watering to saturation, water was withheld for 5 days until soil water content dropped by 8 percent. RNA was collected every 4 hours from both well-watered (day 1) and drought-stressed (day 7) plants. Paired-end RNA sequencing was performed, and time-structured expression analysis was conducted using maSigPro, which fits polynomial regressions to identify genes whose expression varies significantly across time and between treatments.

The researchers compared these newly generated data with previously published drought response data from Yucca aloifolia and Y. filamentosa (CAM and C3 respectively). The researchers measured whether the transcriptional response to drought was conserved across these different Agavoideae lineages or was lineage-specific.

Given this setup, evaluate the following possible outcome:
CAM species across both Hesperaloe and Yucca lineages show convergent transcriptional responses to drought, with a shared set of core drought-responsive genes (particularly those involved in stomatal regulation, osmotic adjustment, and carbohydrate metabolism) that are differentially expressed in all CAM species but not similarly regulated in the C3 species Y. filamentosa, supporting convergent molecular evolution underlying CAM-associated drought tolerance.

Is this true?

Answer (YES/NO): NO